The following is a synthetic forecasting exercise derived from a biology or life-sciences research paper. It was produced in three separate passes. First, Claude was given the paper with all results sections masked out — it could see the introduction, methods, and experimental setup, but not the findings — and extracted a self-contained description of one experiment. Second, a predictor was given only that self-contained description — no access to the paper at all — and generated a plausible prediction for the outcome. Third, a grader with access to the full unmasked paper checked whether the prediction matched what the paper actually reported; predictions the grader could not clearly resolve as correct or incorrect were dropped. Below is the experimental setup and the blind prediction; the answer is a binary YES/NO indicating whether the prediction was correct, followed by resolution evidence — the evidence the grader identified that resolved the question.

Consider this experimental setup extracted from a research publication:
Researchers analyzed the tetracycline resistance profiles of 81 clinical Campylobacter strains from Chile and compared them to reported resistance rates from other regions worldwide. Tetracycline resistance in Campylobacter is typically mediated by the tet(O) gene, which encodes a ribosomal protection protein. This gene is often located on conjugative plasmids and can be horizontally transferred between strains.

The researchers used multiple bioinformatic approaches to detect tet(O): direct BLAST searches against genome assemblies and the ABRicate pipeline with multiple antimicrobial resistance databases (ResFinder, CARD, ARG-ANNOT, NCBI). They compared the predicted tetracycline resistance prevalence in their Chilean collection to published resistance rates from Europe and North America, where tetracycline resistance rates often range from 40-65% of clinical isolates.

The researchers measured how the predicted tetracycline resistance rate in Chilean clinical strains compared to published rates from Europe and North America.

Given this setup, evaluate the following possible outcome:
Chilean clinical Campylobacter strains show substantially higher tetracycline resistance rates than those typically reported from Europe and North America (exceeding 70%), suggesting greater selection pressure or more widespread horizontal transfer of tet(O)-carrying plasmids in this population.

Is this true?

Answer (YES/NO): NO